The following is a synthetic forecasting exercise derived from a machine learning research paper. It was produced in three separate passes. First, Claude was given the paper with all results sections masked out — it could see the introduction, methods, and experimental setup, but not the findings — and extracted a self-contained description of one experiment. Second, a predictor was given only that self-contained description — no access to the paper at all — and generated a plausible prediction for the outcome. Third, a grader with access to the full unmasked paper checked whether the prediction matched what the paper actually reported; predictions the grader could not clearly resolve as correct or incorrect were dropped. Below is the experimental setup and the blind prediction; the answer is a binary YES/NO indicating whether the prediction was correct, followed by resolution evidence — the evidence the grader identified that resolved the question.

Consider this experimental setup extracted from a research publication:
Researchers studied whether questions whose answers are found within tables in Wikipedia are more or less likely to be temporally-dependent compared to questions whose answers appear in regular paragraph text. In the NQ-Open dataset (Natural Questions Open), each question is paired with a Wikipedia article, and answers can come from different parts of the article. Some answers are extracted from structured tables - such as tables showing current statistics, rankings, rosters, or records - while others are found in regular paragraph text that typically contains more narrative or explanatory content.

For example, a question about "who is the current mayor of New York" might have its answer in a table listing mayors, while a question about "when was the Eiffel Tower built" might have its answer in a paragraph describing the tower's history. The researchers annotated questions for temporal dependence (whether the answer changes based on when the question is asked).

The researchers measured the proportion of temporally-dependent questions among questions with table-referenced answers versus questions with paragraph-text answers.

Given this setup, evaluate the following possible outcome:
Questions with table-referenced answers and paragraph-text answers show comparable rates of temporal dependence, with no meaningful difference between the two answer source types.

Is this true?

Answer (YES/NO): NO